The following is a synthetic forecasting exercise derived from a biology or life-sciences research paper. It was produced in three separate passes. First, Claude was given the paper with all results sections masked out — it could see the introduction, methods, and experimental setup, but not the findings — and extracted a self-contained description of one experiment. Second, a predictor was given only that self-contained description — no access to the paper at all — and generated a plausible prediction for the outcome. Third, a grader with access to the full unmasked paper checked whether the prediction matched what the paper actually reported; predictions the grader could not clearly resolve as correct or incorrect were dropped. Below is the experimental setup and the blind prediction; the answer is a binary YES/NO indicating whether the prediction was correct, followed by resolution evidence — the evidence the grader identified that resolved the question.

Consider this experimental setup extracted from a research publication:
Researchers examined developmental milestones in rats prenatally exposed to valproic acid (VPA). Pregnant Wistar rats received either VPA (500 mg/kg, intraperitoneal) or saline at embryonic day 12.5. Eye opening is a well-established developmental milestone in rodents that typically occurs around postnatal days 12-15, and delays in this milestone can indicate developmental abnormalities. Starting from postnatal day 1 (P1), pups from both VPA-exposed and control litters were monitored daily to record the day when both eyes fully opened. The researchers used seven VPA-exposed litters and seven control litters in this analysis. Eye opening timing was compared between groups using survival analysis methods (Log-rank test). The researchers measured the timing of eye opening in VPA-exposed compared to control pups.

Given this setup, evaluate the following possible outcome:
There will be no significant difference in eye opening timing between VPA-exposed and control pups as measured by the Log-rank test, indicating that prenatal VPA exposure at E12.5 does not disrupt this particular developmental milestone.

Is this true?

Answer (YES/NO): NO